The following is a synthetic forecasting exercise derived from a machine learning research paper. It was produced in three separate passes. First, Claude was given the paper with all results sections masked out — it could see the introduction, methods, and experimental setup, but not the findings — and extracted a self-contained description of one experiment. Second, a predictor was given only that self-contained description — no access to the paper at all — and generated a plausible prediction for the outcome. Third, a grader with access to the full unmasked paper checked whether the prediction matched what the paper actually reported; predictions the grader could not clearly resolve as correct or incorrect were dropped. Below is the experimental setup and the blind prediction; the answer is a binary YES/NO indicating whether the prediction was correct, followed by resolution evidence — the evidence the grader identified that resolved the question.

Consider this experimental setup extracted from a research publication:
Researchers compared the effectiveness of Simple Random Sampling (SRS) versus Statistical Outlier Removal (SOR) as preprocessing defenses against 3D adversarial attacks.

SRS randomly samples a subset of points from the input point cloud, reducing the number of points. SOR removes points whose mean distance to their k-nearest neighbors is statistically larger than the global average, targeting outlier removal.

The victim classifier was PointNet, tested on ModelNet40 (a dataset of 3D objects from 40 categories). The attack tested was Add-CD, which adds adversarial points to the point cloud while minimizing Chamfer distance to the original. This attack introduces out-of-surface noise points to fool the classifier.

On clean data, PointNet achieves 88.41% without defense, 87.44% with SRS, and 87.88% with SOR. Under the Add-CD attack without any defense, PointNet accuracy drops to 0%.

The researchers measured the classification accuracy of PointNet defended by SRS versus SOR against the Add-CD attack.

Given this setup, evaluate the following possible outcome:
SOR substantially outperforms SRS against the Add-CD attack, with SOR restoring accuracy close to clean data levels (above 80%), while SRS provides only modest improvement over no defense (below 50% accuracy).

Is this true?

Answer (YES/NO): NO